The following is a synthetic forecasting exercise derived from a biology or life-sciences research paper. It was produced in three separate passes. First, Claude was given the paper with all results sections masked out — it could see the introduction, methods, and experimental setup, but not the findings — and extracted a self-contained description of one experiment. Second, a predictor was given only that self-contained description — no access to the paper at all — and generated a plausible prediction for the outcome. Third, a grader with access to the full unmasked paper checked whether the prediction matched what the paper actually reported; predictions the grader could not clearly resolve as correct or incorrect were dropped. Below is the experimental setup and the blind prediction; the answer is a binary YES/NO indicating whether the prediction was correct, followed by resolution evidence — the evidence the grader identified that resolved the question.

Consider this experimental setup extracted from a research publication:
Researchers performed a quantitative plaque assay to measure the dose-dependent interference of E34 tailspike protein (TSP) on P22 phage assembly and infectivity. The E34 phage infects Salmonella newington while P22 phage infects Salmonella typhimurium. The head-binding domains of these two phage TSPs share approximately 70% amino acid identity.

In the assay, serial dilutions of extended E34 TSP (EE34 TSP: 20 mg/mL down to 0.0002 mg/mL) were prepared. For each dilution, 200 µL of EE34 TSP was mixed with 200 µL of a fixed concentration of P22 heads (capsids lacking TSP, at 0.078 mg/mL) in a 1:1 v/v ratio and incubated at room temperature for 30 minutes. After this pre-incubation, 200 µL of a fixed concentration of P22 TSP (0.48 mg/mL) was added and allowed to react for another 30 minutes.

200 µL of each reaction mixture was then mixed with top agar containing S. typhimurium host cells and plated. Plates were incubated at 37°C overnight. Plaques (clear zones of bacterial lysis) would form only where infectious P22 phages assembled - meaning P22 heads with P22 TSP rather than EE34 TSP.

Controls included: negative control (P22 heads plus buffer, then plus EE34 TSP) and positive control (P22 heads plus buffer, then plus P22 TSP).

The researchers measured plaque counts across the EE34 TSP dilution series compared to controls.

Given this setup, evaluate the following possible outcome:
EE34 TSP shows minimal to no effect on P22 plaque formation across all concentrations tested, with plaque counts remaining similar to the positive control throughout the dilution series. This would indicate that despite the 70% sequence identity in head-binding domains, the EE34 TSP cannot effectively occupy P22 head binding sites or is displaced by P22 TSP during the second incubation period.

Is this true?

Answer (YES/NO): NO